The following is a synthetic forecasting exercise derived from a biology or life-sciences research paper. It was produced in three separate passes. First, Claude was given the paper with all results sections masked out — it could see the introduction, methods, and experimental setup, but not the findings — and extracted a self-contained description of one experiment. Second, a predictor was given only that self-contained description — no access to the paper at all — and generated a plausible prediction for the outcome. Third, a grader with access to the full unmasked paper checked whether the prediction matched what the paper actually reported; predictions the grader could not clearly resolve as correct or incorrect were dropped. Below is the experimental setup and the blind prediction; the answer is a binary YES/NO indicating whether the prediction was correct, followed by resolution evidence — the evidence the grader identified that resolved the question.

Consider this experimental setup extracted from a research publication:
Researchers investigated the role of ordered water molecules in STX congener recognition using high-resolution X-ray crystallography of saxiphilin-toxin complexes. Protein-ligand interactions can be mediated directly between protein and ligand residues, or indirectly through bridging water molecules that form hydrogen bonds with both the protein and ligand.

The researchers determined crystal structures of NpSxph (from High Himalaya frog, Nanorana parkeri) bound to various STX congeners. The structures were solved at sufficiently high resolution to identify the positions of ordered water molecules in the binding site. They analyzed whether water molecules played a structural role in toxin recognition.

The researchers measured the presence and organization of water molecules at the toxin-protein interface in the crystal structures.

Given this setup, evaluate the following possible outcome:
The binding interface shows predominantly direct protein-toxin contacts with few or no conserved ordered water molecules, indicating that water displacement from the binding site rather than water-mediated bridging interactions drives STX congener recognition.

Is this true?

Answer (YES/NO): NO